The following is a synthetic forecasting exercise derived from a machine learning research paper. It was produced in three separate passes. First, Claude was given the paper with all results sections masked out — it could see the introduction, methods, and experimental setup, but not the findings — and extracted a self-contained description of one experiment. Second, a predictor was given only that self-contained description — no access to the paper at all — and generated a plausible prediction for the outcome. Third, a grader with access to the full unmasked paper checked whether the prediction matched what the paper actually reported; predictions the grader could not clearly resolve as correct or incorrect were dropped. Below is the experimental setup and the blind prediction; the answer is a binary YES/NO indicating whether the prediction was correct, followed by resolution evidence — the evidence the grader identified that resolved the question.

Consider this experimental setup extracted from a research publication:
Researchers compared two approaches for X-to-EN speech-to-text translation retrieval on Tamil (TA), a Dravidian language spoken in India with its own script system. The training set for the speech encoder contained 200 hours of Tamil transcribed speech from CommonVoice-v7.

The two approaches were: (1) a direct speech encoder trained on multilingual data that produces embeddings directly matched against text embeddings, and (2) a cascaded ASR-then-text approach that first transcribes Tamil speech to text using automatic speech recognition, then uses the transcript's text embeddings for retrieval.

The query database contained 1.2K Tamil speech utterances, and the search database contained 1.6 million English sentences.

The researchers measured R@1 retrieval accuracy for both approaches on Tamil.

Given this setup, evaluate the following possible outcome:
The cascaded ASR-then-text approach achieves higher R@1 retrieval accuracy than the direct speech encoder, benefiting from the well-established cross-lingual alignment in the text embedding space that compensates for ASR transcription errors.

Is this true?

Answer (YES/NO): NO